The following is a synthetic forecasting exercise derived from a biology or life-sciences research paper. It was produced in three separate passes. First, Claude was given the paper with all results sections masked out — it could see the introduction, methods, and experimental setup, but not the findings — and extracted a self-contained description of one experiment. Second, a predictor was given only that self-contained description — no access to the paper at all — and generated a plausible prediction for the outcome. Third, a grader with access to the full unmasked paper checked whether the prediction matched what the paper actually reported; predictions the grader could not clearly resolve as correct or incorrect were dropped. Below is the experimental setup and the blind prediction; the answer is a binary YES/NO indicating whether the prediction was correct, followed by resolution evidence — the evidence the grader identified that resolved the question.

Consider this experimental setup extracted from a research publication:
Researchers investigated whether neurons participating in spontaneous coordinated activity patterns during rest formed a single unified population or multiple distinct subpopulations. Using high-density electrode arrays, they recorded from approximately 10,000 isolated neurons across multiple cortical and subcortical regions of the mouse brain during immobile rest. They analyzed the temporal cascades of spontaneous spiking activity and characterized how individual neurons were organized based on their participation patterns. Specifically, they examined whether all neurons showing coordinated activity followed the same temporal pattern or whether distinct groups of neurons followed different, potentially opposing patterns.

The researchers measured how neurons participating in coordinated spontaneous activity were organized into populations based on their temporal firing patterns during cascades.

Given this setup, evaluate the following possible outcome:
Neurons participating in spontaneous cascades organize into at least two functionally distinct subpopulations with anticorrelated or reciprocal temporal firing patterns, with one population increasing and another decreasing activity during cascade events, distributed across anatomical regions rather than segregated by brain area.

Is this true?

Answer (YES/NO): YES